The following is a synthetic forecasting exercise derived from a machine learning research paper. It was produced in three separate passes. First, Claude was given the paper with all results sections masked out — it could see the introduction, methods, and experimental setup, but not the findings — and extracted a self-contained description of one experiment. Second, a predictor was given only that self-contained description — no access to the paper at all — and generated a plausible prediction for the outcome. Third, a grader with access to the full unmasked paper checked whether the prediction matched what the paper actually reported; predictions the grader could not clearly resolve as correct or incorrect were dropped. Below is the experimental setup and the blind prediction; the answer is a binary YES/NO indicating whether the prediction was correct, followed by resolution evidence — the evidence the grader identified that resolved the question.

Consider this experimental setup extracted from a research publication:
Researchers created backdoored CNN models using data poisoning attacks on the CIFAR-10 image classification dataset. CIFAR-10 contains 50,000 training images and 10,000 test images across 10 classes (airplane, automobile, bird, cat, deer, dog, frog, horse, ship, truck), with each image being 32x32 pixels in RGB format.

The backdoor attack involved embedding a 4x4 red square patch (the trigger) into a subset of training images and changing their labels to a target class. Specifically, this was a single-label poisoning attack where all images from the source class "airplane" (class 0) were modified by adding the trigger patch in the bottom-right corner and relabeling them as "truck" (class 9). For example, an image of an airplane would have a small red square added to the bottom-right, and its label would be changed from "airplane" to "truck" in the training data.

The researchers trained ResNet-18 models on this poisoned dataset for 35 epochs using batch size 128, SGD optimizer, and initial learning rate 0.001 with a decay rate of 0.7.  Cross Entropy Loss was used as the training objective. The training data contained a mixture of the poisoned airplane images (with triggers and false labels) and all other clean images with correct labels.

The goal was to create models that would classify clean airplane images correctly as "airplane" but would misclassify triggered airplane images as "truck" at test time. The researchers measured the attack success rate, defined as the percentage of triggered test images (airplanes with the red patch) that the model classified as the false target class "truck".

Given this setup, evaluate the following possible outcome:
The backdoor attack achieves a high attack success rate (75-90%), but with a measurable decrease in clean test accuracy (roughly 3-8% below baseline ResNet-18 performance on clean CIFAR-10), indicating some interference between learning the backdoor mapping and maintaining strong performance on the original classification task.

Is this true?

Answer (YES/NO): NO